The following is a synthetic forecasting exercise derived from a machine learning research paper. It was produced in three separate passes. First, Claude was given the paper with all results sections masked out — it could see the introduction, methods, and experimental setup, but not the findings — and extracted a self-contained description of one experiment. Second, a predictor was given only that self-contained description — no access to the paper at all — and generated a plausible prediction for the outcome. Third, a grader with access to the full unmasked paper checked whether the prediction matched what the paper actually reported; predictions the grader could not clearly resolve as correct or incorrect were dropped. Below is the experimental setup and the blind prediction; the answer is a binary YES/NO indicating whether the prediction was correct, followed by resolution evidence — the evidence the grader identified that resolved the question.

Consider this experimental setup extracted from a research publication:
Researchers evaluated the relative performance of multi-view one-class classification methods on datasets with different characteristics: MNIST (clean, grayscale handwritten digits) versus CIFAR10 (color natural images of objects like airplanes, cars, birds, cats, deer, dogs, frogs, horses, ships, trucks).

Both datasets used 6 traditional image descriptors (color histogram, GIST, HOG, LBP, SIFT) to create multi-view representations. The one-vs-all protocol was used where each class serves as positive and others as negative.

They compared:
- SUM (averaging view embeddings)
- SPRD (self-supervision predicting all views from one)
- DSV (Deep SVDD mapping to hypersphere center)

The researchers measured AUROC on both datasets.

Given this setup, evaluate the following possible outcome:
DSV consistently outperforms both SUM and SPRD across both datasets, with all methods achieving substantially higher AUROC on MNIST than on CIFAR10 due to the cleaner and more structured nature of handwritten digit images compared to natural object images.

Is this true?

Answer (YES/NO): NO